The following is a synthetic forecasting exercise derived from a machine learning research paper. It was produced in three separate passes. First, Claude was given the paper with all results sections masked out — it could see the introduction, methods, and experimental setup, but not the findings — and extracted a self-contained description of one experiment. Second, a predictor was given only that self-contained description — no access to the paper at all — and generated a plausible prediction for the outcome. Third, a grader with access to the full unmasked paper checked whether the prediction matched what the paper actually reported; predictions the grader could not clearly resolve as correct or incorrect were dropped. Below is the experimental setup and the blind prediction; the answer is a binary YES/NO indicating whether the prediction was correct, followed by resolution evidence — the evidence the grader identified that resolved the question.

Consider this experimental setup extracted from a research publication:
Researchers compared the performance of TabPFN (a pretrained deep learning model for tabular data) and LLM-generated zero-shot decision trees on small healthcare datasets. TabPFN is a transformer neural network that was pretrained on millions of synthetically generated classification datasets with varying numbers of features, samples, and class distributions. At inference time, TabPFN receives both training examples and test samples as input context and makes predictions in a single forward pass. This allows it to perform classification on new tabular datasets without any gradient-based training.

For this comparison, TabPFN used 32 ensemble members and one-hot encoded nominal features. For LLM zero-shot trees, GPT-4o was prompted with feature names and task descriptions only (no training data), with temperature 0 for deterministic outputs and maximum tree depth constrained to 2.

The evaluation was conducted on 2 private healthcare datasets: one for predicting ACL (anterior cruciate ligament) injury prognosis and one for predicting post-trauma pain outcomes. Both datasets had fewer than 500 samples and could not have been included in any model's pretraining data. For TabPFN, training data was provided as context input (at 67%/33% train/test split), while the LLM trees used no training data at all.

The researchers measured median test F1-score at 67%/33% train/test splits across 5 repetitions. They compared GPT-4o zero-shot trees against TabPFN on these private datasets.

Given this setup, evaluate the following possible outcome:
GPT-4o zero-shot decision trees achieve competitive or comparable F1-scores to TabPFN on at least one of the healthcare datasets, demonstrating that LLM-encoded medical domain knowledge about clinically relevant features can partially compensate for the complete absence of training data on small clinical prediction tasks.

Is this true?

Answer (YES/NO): YES